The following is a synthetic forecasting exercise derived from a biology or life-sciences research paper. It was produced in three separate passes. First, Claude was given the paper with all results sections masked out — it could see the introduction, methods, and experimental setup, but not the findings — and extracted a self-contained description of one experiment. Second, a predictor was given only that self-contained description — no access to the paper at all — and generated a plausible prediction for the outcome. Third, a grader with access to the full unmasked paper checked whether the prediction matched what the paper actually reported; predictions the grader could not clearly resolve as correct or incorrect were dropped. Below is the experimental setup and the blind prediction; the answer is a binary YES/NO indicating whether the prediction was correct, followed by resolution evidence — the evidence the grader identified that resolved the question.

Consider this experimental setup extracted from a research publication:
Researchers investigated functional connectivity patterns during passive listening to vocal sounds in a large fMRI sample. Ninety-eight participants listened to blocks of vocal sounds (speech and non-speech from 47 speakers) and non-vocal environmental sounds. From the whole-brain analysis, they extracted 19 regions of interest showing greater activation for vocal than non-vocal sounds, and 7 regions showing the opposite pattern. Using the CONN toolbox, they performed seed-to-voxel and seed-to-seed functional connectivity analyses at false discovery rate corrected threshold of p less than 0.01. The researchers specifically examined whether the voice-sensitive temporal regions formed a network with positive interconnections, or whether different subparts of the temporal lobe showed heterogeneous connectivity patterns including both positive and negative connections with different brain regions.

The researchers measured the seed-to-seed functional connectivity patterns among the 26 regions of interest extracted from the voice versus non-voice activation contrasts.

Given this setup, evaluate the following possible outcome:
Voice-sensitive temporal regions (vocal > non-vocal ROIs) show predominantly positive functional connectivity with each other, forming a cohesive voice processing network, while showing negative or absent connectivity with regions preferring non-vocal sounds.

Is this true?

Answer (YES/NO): NO